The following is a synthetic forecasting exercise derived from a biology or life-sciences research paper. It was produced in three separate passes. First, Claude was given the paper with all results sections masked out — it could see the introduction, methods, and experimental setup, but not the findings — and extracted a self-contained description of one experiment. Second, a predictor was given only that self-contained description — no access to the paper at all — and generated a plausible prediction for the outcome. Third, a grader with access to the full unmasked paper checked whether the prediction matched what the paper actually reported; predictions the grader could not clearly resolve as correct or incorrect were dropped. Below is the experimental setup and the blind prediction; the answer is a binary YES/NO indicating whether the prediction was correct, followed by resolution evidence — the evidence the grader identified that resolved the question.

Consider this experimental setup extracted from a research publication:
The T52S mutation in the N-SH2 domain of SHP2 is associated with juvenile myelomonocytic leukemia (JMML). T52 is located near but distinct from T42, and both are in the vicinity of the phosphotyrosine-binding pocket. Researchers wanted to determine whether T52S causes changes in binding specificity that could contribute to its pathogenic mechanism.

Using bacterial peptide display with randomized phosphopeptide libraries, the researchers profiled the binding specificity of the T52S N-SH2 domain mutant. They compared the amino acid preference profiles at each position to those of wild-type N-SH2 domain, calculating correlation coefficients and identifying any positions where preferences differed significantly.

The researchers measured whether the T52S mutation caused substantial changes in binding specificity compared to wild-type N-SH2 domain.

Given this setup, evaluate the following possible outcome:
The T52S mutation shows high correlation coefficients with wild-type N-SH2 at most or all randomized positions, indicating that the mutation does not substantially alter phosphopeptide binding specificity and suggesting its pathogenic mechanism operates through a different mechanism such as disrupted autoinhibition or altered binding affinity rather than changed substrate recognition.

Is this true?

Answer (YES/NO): YES